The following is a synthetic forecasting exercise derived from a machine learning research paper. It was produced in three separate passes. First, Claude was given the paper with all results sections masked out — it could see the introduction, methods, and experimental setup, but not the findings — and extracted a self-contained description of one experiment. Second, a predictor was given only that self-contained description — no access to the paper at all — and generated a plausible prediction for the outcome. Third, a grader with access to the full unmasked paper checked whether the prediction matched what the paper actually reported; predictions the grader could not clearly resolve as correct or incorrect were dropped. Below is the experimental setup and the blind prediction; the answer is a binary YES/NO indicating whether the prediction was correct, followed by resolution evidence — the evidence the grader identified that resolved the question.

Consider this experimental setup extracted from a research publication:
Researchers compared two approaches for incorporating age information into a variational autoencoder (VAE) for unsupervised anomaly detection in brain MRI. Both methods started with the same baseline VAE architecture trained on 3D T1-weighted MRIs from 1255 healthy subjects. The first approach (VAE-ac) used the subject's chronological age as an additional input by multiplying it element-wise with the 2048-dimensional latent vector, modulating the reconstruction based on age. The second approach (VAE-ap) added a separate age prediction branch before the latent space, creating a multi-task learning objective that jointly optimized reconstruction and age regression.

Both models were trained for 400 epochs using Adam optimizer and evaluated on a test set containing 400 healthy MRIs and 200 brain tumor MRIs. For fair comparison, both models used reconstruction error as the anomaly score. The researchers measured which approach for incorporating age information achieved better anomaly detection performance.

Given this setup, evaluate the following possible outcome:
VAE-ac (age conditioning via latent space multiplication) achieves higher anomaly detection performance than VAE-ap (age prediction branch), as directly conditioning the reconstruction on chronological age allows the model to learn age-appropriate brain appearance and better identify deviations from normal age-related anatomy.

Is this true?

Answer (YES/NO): NO